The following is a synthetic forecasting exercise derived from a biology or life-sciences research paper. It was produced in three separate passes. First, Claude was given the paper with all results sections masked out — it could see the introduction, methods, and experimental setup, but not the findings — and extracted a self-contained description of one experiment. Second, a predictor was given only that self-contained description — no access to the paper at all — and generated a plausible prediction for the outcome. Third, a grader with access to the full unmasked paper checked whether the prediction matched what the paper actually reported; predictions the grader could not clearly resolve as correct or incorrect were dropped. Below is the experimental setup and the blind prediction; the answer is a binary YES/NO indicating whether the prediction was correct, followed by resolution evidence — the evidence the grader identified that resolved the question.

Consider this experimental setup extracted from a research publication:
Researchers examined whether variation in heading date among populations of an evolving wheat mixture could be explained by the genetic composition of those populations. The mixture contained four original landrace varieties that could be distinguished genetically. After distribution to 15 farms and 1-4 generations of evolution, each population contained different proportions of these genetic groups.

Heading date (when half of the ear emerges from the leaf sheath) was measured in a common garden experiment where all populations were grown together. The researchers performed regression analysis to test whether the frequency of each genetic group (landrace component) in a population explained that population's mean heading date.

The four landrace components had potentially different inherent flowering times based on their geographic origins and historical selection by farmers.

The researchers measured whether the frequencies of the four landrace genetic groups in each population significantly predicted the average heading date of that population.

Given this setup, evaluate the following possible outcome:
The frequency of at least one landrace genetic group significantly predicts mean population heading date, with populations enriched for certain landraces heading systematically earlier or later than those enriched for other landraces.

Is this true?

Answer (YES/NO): YES